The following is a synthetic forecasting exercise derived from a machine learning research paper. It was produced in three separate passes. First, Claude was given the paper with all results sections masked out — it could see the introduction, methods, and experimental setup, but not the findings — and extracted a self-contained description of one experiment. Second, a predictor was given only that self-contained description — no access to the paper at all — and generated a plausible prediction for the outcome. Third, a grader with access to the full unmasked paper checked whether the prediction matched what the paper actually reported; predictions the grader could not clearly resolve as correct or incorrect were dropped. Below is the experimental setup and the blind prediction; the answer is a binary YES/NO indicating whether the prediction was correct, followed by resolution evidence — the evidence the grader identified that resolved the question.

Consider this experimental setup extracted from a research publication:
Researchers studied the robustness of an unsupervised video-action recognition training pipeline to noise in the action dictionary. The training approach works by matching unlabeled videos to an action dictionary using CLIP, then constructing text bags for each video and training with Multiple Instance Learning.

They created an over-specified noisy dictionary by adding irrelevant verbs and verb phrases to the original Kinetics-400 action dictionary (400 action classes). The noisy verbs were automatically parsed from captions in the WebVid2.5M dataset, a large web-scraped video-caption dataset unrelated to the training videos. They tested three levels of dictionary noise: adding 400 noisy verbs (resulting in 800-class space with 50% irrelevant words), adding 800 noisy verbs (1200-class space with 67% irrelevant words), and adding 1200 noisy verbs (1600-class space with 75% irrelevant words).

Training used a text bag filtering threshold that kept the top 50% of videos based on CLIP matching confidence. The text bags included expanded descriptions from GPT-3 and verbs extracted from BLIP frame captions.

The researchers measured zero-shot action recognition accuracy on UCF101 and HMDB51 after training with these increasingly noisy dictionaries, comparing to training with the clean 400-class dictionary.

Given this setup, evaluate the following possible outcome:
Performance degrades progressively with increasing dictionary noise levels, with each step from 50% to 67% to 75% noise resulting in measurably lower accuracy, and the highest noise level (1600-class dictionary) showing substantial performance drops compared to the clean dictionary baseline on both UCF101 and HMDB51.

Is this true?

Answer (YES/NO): NO